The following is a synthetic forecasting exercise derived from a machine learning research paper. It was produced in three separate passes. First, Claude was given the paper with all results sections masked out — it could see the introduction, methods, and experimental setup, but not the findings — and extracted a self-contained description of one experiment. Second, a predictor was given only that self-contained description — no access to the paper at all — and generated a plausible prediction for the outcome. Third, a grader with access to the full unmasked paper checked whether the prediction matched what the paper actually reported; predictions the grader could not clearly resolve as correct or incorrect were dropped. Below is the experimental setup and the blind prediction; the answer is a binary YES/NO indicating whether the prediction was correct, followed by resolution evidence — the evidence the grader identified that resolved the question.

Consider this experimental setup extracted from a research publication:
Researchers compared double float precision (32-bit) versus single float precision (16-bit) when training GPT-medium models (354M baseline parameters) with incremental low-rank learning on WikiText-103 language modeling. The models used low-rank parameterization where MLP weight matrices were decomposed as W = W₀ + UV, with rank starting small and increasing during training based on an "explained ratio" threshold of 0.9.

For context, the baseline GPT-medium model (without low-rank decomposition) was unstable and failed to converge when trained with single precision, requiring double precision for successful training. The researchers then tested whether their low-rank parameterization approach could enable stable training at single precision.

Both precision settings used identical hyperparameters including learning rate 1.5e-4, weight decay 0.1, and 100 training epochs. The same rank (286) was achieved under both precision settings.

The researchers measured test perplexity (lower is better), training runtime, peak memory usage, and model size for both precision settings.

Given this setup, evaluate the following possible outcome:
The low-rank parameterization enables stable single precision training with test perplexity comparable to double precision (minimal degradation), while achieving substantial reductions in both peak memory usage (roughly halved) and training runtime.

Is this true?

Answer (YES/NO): NO